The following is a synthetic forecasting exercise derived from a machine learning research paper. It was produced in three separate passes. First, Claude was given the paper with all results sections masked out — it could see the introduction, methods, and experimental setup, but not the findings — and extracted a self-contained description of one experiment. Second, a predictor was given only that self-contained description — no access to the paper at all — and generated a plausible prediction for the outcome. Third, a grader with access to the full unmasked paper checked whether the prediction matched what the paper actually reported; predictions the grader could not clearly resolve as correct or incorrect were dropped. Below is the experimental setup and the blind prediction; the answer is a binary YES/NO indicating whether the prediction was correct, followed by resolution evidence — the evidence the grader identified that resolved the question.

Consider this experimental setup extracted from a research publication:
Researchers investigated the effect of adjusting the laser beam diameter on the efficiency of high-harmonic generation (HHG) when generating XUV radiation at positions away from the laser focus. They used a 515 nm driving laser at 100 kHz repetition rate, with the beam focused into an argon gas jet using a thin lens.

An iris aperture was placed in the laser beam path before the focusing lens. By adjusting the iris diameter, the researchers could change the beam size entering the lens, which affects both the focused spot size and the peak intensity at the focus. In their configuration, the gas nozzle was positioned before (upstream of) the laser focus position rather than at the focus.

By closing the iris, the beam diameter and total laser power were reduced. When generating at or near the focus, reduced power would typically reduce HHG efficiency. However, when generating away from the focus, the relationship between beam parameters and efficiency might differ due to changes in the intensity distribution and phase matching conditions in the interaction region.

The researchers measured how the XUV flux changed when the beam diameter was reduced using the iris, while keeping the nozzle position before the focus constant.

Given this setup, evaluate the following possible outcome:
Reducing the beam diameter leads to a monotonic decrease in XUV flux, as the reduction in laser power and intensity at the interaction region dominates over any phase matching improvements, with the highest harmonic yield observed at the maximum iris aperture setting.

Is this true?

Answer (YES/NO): NO